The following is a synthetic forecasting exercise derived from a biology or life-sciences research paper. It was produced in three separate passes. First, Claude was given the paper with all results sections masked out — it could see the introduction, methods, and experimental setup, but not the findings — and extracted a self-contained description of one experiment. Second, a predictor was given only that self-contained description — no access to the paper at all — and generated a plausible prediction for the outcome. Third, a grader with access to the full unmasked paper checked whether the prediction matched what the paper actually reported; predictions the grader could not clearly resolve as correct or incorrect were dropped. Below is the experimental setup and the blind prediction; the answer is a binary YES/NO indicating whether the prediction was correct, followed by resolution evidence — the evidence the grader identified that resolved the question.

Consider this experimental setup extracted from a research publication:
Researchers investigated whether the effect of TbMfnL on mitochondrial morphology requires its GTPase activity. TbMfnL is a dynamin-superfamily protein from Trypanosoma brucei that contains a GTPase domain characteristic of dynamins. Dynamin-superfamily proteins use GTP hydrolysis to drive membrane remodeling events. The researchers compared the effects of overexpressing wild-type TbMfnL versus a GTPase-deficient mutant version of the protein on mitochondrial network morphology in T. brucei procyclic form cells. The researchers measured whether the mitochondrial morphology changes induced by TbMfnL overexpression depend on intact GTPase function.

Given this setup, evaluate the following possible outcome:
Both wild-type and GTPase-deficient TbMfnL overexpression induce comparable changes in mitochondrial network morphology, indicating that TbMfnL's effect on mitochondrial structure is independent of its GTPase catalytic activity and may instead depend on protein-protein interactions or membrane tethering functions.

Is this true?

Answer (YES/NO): NO